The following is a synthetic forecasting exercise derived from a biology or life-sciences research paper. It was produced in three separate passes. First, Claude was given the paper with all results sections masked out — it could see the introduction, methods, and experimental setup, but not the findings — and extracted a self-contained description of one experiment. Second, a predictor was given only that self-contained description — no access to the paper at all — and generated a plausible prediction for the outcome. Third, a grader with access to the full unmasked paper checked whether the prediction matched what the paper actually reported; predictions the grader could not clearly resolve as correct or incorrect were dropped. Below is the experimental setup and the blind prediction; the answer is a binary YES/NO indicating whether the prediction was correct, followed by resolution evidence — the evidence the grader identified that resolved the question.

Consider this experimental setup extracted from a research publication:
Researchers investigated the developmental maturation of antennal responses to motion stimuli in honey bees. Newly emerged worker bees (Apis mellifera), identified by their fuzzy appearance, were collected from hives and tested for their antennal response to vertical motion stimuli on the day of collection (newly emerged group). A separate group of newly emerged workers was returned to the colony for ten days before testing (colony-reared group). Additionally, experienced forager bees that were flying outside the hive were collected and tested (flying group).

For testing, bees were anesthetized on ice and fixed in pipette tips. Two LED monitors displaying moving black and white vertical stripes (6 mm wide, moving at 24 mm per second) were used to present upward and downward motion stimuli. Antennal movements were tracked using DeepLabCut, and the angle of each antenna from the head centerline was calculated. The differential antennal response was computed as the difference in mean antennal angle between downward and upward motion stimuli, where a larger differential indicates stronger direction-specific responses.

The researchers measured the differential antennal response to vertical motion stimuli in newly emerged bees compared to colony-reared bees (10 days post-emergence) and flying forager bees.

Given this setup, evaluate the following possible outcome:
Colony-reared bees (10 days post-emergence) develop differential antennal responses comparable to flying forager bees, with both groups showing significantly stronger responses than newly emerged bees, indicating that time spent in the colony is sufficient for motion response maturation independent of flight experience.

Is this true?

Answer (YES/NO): NO